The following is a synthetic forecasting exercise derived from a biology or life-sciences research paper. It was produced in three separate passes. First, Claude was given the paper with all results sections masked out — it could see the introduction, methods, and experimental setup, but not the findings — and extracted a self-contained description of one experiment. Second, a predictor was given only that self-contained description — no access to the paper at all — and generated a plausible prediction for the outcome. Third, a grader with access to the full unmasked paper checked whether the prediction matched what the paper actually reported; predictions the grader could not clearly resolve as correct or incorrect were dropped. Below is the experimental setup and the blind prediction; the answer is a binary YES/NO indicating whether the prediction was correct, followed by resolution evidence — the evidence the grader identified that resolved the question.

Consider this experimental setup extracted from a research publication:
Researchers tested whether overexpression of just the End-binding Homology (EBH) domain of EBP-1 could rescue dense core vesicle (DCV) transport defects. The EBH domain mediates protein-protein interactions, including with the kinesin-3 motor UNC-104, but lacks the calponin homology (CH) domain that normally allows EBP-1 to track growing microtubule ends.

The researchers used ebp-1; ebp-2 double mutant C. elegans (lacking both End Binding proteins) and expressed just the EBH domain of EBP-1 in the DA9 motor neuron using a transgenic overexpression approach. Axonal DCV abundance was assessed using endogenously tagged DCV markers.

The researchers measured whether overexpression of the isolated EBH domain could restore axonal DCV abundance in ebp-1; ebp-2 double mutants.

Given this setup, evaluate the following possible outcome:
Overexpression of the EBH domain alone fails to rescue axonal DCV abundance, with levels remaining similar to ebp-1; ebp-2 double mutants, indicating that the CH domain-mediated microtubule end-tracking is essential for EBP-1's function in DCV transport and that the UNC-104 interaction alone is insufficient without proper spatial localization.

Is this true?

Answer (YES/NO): NO